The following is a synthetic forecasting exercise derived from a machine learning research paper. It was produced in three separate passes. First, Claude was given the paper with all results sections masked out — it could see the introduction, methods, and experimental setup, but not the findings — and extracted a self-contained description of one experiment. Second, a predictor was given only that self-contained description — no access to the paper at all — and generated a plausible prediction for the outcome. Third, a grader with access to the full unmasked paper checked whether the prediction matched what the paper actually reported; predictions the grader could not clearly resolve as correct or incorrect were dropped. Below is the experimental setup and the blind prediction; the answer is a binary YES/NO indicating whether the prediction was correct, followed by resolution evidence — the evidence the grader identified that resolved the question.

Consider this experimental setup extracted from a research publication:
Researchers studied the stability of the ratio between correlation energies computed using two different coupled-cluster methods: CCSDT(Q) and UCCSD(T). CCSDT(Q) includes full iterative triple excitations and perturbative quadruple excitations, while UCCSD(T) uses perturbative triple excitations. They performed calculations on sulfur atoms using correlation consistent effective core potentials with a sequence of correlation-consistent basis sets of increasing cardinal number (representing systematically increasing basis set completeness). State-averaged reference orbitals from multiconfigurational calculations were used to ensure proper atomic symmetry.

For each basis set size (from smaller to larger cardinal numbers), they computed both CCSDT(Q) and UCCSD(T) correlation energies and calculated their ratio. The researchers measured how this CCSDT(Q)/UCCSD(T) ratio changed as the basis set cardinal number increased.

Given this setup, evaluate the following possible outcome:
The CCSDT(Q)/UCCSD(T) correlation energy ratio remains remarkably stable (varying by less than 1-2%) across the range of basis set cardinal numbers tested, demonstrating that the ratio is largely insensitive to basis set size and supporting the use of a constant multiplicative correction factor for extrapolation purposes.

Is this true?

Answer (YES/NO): YES